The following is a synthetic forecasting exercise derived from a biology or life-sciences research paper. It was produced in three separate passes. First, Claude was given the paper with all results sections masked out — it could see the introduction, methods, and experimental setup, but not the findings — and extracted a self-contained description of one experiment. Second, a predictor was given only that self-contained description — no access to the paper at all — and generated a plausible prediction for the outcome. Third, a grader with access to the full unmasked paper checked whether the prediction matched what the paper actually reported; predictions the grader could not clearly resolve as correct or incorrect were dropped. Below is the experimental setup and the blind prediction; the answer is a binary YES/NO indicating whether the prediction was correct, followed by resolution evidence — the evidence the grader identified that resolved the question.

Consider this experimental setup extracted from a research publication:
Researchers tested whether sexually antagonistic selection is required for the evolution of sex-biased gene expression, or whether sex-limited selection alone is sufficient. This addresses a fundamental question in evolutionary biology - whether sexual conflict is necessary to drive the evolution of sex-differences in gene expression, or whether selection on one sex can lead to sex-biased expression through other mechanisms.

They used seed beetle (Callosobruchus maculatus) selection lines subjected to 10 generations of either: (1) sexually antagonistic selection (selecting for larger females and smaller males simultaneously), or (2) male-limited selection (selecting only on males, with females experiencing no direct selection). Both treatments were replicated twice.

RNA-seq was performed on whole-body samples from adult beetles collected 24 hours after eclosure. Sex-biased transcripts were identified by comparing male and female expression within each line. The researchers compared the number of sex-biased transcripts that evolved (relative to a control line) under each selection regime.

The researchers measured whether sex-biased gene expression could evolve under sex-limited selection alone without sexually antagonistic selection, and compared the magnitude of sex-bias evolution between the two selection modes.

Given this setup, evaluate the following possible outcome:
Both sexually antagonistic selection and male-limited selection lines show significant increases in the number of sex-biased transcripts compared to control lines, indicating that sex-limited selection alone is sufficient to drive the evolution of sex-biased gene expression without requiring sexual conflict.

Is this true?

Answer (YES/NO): YES